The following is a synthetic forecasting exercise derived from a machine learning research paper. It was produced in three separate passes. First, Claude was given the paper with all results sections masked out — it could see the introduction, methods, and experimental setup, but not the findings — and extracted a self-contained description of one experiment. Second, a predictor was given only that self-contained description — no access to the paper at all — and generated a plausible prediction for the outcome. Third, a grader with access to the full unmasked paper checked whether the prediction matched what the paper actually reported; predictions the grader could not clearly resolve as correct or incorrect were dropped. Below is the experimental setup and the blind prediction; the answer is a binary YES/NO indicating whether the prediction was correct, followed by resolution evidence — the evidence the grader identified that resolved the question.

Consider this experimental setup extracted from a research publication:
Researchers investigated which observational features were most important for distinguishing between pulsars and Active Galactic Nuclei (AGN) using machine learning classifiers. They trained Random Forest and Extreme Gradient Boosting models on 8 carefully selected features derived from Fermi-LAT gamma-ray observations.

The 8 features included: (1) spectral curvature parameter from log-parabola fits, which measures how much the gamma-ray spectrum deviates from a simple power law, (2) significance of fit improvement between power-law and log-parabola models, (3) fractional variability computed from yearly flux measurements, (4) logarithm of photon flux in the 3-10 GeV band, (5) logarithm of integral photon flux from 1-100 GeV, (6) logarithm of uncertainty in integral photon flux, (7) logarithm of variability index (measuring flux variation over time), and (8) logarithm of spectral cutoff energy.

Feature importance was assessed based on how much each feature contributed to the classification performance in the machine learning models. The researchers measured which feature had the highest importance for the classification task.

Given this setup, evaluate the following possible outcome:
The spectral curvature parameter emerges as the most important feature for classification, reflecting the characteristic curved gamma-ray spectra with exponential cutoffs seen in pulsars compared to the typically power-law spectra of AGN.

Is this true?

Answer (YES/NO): YES